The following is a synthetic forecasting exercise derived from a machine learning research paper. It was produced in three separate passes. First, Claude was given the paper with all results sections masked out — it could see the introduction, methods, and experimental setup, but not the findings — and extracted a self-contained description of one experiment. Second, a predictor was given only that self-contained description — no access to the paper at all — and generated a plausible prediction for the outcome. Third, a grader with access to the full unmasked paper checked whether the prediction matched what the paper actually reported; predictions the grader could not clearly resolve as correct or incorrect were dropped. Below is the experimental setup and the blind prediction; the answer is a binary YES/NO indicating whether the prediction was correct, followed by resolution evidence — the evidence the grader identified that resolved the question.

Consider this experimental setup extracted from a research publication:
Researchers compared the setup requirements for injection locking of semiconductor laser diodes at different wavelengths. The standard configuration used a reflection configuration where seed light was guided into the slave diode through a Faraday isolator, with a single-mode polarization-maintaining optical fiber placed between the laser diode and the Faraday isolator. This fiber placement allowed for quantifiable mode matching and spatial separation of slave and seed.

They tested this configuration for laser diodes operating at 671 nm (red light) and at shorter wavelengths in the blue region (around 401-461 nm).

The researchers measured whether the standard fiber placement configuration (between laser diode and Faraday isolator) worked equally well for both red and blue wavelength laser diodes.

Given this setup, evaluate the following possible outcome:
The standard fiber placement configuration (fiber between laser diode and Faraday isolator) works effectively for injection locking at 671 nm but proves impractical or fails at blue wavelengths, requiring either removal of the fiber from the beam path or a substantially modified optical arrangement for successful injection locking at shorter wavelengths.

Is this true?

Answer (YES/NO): YES